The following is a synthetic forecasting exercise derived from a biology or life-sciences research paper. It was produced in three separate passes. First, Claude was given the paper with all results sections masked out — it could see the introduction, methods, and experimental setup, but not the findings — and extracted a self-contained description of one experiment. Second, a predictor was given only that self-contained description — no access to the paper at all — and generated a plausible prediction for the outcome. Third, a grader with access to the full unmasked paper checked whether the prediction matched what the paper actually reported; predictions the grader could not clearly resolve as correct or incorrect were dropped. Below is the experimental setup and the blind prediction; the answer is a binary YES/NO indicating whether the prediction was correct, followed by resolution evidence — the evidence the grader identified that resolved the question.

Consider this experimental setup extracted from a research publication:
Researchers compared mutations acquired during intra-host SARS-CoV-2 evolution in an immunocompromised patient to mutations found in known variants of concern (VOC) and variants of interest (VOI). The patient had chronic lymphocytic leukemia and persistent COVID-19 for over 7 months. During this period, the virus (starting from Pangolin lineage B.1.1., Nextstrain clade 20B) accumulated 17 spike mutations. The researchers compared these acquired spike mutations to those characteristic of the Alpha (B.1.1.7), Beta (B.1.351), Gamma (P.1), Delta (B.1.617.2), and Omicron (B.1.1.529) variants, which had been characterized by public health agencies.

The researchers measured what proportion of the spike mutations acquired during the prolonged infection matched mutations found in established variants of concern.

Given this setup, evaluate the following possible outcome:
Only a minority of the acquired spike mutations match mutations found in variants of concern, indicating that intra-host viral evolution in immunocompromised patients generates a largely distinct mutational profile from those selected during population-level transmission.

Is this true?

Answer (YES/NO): NO